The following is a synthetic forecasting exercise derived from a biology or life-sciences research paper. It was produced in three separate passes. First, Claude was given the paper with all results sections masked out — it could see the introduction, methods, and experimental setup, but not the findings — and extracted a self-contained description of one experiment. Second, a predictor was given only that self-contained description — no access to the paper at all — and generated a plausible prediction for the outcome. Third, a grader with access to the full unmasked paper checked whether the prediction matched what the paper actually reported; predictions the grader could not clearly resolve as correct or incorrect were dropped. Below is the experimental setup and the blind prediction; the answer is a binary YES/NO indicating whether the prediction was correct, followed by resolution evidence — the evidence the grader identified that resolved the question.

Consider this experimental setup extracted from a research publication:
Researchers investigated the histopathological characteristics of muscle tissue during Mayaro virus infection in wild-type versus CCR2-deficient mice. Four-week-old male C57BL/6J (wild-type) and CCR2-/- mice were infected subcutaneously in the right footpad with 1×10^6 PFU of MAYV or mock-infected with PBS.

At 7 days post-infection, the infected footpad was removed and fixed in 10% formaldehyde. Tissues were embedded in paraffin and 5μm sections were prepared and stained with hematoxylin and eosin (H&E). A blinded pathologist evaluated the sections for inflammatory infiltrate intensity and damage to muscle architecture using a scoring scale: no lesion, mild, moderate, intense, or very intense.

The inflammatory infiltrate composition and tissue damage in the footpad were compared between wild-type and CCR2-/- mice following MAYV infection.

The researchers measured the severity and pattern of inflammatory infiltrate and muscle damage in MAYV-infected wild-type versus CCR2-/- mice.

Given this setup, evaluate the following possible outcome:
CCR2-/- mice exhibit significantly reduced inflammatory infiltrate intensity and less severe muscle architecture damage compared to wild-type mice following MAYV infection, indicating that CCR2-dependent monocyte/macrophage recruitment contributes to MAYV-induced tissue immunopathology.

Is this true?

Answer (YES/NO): YES